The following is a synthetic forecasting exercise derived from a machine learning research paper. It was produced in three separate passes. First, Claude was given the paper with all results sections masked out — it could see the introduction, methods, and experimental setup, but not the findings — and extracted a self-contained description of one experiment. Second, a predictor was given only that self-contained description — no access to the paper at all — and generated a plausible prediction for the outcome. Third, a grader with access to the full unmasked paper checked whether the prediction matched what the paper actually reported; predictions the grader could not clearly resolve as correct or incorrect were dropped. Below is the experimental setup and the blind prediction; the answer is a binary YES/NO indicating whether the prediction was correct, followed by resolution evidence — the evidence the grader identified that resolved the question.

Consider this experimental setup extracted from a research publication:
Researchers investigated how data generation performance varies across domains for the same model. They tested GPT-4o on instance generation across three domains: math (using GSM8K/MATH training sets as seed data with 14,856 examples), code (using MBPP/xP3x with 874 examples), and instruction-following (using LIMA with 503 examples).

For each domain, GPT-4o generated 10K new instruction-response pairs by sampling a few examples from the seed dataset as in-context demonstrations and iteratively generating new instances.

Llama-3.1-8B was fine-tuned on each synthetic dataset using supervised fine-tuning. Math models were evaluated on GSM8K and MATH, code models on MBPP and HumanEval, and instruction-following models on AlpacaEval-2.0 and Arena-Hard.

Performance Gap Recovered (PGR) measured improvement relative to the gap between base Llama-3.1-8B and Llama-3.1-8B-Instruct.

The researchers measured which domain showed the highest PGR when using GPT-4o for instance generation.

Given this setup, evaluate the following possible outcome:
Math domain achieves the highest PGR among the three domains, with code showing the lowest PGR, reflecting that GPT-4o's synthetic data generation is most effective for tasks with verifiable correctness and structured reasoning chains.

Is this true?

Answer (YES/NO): NO